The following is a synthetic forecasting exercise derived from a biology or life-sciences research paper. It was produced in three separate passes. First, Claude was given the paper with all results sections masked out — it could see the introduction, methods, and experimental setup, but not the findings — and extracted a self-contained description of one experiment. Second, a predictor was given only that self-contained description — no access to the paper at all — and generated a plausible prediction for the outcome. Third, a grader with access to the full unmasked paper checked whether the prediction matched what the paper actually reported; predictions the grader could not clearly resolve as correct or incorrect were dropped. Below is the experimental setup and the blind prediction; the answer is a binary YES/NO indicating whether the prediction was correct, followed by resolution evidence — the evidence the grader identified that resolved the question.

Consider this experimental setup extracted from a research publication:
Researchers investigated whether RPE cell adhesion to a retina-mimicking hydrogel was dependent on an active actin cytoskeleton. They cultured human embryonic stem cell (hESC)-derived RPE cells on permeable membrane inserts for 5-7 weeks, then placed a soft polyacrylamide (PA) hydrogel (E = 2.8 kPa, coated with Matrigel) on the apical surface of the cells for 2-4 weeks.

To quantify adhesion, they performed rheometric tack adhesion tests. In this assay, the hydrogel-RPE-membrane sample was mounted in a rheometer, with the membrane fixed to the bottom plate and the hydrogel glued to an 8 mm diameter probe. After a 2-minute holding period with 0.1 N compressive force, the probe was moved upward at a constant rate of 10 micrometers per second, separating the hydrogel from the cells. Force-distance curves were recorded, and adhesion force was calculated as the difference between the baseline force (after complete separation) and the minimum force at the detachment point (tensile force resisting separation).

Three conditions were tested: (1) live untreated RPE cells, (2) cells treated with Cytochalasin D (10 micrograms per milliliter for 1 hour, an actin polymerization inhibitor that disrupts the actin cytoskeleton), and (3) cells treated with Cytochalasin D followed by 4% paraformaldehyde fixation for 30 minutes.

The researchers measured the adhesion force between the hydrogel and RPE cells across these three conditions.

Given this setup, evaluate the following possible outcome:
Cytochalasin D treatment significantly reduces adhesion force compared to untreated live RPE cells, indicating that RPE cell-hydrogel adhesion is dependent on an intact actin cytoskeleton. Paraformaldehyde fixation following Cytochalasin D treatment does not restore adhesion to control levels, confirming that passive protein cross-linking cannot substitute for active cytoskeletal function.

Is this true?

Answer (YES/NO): NO